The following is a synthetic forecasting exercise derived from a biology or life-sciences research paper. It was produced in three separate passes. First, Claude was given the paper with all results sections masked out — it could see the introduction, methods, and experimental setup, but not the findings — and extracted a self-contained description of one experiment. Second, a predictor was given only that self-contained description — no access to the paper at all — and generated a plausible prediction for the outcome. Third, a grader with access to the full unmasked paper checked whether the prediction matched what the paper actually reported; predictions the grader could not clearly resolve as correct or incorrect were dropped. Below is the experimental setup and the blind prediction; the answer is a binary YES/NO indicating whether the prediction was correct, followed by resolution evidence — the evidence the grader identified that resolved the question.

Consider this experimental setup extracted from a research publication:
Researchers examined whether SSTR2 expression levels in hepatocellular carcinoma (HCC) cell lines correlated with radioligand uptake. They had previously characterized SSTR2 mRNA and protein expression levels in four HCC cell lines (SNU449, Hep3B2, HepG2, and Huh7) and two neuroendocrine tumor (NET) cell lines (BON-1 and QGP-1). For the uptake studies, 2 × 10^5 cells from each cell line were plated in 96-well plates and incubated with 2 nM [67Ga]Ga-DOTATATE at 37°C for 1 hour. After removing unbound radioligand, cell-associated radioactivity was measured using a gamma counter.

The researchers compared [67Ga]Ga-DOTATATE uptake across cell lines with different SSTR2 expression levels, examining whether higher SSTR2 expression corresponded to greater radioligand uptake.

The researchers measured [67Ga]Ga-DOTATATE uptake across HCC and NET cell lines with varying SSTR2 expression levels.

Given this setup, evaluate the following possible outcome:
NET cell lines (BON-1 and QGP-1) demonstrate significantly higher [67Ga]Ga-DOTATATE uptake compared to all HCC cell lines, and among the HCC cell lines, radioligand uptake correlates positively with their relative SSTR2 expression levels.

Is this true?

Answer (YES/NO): NO